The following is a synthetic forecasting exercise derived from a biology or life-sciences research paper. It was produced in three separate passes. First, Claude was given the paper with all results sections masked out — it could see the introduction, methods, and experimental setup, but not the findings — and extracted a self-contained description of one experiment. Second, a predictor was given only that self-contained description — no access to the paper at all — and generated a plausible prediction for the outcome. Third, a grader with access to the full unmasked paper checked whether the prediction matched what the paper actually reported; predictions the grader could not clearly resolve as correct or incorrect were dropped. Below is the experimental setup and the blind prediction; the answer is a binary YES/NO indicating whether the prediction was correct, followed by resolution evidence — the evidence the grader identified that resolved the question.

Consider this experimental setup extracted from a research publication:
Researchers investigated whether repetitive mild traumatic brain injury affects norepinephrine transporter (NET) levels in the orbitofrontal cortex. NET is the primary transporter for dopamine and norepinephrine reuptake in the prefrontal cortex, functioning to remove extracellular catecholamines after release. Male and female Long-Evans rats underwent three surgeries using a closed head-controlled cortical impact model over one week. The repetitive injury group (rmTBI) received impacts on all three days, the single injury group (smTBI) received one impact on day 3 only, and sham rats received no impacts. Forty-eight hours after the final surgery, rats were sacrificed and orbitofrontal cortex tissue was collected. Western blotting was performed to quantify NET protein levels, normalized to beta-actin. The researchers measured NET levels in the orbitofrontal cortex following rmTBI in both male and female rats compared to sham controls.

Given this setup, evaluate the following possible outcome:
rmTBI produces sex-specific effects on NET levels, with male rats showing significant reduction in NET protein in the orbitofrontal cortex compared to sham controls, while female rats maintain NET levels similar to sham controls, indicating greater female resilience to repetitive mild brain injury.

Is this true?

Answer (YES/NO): NO